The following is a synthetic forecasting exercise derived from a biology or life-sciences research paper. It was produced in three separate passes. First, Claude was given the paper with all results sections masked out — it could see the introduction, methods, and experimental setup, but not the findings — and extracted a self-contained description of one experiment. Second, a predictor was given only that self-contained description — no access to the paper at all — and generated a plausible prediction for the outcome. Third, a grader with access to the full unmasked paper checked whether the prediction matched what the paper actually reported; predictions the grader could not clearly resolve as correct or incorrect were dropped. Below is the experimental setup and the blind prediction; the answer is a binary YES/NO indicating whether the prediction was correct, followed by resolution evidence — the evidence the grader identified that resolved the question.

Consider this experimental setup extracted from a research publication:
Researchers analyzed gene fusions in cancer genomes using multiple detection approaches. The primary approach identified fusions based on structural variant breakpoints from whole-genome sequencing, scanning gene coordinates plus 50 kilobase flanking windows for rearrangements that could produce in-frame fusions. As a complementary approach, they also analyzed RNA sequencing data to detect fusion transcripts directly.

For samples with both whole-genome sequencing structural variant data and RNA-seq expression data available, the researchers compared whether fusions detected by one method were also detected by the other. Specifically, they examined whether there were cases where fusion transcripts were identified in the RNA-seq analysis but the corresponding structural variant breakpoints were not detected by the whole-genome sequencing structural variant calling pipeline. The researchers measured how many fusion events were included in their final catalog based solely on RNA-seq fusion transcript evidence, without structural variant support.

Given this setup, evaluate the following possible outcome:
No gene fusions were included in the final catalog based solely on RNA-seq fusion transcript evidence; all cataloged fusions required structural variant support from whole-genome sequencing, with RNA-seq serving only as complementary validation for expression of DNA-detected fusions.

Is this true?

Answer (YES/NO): NO